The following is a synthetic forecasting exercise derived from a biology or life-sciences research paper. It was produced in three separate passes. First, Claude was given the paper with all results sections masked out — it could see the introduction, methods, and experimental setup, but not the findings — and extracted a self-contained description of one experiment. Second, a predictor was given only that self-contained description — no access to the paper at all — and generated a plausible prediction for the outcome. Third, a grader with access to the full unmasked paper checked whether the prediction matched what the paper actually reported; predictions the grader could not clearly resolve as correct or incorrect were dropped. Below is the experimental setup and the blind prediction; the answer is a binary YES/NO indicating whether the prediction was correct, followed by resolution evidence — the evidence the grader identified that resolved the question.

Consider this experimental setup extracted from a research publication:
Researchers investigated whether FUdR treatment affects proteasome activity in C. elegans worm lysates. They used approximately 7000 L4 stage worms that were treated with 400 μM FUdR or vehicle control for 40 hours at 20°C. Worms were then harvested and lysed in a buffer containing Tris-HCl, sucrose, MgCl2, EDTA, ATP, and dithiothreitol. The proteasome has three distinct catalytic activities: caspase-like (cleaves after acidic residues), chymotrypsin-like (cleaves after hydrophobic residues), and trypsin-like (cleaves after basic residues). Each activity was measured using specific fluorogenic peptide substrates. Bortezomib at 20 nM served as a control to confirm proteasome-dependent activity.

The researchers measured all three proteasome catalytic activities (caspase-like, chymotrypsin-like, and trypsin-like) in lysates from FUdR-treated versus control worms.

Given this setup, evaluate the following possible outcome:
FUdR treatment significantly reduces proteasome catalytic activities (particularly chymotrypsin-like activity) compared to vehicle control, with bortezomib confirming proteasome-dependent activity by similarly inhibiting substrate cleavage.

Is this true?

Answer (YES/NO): NO